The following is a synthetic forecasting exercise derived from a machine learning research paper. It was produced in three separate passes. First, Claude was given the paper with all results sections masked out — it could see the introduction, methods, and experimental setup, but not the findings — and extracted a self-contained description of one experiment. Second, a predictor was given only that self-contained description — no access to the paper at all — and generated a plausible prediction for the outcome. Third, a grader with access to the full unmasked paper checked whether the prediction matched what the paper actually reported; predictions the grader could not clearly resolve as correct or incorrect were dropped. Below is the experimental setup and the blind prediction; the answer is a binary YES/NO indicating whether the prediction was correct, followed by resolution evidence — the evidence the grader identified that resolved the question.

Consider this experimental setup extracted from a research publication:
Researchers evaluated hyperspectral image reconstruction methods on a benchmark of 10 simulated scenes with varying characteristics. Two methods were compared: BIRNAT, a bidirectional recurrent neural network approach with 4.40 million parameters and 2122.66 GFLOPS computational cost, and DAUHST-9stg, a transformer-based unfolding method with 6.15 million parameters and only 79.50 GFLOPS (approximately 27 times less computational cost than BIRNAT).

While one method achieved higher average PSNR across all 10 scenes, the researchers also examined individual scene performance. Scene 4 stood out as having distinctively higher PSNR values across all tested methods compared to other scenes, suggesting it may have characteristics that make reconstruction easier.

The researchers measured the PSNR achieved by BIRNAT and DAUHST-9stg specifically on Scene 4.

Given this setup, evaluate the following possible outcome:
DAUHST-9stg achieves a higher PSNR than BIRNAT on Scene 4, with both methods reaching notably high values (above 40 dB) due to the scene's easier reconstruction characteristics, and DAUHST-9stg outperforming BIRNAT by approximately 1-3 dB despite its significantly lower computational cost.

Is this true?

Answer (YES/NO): NO